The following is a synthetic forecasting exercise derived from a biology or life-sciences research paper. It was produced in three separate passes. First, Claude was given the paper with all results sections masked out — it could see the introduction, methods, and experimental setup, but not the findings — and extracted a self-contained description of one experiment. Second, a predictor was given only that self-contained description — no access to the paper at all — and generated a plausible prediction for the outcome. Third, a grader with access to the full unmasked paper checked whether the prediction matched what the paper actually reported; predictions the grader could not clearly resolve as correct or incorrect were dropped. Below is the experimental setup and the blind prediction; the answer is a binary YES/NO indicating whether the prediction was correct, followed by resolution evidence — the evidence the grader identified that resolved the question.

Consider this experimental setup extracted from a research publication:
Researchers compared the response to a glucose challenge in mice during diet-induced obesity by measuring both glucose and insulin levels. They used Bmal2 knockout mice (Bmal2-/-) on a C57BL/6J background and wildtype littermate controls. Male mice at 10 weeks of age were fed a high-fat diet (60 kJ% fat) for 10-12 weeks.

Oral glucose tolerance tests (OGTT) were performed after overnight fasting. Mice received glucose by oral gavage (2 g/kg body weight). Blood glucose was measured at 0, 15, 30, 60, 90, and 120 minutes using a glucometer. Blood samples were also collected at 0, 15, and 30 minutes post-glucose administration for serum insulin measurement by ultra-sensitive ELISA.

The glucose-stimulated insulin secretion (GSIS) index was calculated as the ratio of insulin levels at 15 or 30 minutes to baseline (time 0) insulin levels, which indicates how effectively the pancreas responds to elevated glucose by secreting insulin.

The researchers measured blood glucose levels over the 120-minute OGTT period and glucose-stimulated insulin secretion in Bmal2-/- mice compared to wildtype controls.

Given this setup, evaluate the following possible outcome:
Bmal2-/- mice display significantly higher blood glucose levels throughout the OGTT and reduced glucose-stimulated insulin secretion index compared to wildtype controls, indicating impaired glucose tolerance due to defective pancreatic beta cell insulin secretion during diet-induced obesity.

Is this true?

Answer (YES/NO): NO